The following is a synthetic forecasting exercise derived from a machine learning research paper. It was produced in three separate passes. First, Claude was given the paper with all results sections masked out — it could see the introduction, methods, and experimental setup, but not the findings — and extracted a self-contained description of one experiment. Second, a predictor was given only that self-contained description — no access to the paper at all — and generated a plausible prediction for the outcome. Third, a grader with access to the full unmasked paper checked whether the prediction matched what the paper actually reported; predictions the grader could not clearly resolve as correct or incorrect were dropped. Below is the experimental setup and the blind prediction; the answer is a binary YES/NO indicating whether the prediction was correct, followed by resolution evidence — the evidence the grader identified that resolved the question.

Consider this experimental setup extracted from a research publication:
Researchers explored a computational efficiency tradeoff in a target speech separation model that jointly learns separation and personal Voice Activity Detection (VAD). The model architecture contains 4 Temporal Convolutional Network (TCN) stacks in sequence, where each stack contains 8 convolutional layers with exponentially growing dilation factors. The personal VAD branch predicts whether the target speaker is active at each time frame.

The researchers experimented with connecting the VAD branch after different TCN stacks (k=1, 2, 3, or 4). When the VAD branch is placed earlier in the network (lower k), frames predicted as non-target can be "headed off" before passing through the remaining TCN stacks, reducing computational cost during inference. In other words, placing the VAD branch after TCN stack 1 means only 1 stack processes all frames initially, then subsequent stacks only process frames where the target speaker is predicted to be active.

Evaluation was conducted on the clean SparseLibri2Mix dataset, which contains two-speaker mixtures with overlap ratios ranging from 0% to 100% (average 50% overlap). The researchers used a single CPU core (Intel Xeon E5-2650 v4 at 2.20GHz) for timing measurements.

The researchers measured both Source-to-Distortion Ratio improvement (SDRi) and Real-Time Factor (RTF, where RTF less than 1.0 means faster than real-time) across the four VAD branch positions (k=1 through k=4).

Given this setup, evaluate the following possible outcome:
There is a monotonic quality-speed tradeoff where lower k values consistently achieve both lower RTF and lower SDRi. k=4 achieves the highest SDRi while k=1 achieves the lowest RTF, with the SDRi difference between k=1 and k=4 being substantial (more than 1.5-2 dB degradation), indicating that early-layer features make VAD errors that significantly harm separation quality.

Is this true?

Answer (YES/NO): YES